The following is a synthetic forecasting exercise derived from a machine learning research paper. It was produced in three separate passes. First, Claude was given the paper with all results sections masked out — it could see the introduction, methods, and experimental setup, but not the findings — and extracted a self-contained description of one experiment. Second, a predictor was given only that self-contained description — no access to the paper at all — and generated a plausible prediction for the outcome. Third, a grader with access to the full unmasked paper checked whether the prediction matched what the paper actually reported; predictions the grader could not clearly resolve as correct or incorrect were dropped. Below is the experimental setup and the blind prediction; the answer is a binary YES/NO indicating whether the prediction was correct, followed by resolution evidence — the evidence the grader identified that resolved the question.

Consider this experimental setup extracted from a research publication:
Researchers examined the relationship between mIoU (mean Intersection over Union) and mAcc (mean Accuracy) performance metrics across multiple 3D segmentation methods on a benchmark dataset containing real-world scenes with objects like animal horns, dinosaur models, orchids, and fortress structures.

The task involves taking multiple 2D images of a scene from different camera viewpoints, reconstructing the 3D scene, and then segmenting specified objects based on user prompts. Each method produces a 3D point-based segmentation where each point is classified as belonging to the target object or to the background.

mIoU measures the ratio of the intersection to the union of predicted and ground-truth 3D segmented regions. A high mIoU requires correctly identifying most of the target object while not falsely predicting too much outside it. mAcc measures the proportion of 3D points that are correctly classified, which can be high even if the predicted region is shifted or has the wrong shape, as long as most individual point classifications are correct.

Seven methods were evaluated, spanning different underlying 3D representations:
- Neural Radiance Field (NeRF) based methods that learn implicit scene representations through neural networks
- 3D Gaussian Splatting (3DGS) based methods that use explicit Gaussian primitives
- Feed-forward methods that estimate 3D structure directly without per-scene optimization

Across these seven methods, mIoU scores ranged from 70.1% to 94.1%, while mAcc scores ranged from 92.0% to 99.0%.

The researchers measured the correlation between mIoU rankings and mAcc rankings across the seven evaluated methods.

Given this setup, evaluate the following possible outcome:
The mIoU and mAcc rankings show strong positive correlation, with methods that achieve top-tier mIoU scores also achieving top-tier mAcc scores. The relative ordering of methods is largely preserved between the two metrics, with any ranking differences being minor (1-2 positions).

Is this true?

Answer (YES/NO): YES